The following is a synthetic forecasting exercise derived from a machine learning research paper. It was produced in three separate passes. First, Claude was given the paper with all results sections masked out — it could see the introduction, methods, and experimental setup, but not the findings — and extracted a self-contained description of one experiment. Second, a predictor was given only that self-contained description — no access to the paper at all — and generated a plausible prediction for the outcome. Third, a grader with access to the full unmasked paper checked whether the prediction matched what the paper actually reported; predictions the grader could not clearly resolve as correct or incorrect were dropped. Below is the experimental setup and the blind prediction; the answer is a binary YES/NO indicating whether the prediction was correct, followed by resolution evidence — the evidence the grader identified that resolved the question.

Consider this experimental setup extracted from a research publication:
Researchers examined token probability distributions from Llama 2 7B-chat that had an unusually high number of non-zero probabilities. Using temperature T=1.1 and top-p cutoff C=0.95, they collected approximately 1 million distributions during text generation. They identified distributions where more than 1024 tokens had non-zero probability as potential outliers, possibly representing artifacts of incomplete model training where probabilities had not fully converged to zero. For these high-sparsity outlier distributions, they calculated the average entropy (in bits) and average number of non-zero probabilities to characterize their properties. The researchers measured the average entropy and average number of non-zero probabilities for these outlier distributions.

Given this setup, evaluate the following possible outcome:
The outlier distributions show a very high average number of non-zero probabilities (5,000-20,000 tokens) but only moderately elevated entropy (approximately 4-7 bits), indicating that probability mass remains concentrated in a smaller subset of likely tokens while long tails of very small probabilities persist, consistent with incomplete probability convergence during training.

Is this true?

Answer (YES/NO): NO